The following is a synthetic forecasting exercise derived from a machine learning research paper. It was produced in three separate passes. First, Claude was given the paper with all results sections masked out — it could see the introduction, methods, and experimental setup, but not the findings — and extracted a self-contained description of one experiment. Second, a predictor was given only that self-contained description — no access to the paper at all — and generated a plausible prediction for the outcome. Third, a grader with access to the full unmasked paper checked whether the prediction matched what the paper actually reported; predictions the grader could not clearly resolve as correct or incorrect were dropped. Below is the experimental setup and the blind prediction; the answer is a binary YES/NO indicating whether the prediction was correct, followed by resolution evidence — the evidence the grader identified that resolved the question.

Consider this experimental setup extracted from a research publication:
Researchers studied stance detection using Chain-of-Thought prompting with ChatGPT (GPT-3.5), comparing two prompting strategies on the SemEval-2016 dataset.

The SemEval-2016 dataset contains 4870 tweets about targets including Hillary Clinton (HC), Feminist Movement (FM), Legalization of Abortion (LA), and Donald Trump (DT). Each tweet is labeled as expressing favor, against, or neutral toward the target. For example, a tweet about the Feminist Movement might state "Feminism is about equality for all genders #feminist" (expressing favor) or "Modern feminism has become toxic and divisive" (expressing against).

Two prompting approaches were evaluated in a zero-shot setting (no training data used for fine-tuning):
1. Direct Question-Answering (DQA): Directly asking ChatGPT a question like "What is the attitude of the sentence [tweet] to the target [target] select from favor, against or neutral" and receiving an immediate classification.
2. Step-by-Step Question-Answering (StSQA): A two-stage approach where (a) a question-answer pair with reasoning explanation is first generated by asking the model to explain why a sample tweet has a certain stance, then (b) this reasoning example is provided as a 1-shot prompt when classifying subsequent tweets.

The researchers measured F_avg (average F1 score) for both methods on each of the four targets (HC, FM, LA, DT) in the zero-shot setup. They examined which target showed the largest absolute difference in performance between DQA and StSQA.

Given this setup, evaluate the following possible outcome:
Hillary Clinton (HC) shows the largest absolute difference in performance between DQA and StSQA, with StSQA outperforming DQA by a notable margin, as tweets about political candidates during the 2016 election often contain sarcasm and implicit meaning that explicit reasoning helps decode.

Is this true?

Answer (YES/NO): NO